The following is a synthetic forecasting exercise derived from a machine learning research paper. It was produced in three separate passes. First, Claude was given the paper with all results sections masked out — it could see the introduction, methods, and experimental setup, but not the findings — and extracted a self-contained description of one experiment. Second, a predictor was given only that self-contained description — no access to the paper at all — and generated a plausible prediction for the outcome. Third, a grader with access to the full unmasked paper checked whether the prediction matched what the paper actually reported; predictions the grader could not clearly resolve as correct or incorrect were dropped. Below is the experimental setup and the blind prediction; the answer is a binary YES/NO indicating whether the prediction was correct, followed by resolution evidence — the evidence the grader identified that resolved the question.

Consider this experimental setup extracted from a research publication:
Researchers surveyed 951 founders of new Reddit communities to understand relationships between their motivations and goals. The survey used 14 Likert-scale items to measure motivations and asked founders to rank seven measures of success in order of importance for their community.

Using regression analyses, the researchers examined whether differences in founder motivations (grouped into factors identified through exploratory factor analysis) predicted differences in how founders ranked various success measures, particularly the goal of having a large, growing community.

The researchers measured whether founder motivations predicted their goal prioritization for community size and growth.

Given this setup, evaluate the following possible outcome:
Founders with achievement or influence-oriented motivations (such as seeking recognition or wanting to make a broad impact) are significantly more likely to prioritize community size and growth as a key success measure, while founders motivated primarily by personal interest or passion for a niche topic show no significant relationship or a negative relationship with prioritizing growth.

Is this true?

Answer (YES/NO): YES